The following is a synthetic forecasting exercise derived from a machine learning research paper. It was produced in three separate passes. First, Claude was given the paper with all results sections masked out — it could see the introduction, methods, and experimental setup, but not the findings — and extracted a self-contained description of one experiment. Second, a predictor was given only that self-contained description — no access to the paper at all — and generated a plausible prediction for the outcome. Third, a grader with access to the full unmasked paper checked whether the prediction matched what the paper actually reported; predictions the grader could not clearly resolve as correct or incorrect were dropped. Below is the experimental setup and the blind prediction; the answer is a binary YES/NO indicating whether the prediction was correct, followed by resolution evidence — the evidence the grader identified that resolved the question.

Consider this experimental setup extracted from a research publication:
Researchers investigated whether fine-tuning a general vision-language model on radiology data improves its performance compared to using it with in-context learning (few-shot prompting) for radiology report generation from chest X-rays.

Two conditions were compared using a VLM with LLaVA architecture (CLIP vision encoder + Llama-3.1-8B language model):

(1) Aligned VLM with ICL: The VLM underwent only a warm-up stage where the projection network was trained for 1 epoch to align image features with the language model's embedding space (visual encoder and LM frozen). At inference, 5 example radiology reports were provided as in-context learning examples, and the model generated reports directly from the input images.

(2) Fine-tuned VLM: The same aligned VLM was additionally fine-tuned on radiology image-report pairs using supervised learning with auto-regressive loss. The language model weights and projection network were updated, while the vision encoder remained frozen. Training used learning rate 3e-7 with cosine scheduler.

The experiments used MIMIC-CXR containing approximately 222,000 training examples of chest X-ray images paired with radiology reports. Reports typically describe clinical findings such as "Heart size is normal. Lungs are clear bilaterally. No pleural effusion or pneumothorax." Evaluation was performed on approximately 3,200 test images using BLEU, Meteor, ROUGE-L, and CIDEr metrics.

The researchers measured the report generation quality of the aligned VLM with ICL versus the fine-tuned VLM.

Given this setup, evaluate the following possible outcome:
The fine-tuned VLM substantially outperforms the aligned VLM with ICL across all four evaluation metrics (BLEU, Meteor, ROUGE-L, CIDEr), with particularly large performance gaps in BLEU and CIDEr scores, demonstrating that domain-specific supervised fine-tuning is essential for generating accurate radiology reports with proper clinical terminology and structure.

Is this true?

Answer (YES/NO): NO